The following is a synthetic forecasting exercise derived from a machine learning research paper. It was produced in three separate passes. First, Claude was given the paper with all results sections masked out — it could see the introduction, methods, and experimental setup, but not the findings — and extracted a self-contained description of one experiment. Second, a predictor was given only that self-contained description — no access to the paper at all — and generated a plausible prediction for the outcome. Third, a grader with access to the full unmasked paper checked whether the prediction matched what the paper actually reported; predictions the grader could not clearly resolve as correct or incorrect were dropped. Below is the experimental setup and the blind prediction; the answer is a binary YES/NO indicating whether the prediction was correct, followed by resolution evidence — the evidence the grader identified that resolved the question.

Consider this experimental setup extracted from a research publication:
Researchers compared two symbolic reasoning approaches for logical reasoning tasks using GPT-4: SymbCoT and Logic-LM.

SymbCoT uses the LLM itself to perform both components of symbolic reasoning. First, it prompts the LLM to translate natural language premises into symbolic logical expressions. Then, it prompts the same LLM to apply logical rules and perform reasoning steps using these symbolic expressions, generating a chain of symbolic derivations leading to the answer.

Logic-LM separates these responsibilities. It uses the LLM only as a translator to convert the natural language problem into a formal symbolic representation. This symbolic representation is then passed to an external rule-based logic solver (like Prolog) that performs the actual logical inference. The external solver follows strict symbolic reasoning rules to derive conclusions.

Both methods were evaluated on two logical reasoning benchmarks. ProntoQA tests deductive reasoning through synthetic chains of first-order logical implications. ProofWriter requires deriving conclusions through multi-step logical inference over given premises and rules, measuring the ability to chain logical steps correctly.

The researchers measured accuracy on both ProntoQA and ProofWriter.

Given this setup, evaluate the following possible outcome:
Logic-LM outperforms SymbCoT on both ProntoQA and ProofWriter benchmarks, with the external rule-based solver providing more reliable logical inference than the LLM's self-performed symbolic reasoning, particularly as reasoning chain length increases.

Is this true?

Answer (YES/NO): NO